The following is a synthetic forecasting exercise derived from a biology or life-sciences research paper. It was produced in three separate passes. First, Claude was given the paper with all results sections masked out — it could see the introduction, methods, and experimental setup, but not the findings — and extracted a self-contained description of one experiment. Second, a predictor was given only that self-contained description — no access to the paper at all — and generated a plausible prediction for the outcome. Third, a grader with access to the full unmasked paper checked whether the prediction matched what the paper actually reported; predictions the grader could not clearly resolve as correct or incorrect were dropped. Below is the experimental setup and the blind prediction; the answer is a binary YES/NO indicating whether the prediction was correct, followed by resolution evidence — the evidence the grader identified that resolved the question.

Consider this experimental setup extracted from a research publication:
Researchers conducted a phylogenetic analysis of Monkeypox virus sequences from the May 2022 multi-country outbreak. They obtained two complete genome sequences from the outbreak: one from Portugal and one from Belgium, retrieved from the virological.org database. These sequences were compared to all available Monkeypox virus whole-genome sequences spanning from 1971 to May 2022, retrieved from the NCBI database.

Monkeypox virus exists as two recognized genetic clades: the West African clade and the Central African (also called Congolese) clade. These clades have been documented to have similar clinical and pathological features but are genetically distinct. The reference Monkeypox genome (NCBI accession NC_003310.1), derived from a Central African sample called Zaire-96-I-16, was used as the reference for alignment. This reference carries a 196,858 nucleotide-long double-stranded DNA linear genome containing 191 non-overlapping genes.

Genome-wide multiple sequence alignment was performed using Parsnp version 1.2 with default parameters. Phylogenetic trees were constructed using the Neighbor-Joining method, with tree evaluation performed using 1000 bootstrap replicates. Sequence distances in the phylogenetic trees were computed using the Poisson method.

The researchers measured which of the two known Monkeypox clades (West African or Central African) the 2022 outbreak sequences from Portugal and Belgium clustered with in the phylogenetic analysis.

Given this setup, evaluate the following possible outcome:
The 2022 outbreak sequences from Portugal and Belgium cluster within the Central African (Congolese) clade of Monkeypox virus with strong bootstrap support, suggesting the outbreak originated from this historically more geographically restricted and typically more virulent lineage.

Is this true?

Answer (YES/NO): NO